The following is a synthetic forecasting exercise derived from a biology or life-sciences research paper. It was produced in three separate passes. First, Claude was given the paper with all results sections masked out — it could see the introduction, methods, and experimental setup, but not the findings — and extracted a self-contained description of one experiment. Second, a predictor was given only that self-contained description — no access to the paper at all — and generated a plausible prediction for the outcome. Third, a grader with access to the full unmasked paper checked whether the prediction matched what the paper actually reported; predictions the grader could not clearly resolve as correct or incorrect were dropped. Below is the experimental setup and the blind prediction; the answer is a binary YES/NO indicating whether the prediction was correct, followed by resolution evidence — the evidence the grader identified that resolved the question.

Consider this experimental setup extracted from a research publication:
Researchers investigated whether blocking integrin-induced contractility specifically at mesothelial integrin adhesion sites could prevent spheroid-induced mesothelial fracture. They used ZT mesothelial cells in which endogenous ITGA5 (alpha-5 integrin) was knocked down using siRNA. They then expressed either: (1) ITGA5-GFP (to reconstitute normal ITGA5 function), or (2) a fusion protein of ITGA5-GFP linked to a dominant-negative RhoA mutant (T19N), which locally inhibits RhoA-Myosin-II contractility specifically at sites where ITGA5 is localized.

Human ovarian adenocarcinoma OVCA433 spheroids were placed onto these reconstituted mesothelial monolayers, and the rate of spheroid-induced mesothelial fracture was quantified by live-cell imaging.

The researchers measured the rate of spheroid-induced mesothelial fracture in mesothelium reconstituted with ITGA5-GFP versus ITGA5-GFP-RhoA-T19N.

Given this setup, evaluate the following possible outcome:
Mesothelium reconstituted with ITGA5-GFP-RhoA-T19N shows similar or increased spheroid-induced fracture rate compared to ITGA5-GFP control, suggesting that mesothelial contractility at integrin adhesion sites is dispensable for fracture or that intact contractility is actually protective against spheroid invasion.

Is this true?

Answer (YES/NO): NO